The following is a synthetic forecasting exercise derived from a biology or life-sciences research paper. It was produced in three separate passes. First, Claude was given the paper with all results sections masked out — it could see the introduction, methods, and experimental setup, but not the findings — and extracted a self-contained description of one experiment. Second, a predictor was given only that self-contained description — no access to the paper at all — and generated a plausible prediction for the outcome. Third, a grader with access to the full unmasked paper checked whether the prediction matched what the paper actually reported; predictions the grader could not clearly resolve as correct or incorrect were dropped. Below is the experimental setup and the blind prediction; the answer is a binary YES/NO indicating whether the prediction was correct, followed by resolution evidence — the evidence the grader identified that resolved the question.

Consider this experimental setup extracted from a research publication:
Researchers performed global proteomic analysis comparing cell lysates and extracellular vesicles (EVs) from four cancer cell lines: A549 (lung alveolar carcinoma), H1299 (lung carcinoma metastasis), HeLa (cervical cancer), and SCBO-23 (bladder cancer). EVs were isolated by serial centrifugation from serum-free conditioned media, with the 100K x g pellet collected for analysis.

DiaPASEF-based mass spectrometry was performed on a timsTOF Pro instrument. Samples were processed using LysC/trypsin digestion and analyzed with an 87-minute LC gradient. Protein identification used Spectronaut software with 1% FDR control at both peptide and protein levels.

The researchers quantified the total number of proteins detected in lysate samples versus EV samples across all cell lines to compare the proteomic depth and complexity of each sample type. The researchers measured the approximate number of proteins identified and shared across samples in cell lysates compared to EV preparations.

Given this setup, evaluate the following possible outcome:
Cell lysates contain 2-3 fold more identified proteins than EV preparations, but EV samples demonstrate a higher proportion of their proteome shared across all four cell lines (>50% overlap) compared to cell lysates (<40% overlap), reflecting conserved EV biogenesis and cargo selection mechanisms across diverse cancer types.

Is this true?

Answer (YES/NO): NO